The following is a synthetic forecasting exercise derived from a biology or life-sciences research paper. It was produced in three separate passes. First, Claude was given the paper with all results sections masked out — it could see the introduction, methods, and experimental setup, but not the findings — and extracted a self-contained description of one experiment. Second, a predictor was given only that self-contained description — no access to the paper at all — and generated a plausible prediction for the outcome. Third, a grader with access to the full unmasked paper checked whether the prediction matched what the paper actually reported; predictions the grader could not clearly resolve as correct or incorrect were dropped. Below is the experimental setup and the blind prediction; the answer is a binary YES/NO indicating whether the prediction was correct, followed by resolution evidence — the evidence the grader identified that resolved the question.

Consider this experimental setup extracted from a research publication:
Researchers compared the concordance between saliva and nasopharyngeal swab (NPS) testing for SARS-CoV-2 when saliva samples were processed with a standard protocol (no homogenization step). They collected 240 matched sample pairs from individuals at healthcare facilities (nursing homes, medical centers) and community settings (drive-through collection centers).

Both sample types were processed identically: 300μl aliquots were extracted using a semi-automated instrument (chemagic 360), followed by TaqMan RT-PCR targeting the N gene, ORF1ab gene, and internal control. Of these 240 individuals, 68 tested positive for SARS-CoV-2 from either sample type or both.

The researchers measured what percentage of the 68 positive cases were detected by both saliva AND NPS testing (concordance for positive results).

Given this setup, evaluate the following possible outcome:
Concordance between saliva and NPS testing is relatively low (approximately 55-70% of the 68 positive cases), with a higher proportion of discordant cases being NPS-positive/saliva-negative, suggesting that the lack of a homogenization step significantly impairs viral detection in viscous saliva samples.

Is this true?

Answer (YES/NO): NO